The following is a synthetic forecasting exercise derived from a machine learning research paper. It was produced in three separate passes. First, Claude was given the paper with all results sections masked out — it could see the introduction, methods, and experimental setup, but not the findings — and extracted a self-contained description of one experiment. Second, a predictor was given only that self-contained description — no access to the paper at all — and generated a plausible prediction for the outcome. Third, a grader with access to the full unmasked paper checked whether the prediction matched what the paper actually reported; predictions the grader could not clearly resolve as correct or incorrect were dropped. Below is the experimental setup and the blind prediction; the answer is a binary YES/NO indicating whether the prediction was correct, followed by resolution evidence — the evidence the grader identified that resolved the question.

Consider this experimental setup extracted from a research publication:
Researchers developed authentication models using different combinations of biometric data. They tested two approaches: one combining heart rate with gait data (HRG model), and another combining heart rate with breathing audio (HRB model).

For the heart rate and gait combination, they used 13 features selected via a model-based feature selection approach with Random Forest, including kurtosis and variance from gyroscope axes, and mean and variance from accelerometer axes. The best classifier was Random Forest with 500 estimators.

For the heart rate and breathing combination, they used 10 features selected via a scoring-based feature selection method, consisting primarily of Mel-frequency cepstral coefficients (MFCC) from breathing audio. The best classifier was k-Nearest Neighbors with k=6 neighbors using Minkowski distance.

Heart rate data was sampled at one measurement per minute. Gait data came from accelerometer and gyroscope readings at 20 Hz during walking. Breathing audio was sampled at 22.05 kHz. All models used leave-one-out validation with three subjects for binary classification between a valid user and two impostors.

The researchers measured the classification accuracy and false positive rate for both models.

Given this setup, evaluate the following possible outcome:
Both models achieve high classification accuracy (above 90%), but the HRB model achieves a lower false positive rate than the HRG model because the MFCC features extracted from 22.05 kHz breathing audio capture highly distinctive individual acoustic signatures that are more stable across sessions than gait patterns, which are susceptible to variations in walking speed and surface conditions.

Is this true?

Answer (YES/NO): NO